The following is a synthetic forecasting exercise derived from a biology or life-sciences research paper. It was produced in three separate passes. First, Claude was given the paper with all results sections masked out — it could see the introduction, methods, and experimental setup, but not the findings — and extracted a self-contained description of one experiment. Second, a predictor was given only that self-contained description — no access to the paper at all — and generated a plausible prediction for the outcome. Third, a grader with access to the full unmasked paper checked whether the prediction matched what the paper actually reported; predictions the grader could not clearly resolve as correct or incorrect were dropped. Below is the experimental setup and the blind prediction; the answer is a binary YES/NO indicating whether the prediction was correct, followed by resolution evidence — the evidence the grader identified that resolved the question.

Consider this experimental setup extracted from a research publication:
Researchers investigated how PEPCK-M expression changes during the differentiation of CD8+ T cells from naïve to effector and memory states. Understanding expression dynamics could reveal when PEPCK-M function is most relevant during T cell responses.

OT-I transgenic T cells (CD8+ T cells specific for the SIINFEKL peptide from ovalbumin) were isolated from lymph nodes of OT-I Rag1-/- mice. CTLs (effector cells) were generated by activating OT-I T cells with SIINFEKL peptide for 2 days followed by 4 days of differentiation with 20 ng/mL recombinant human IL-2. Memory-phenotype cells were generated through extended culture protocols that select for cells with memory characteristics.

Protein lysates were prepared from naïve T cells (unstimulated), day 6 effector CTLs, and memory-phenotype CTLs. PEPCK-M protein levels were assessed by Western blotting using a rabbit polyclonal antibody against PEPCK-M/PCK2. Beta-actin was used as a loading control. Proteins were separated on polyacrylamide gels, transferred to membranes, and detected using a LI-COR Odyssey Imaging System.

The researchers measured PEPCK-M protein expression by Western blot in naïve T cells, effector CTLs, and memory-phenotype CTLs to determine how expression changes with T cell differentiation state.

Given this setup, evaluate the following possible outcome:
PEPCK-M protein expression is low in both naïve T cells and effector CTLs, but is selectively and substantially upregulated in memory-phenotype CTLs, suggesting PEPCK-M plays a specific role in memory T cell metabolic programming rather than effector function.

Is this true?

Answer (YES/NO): NO